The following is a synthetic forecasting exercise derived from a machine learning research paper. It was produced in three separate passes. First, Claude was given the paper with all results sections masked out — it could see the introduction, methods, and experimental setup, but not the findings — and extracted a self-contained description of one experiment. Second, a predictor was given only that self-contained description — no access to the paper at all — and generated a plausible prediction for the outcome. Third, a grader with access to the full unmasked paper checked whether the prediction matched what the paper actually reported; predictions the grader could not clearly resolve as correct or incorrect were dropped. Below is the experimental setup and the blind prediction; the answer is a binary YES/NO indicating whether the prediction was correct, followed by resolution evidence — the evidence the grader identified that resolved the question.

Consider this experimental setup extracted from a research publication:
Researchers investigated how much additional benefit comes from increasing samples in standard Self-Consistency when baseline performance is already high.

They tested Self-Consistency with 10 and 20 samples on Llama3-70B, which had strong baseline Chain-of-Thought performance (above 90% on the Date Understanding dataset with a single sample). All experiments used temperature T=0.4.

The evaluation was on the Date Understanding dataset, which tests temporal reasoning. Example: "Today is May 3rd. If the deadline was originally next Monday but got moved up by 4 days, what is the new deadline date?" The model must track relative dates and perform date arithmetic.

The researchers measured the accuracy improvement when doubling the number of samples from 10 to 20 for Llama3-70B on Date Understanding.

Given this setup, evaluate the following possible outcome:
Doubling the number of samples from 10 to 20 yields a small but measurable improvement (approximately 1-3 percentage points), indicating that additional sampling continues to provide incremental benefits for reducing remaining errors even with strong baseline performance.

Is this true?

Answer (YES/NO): NO